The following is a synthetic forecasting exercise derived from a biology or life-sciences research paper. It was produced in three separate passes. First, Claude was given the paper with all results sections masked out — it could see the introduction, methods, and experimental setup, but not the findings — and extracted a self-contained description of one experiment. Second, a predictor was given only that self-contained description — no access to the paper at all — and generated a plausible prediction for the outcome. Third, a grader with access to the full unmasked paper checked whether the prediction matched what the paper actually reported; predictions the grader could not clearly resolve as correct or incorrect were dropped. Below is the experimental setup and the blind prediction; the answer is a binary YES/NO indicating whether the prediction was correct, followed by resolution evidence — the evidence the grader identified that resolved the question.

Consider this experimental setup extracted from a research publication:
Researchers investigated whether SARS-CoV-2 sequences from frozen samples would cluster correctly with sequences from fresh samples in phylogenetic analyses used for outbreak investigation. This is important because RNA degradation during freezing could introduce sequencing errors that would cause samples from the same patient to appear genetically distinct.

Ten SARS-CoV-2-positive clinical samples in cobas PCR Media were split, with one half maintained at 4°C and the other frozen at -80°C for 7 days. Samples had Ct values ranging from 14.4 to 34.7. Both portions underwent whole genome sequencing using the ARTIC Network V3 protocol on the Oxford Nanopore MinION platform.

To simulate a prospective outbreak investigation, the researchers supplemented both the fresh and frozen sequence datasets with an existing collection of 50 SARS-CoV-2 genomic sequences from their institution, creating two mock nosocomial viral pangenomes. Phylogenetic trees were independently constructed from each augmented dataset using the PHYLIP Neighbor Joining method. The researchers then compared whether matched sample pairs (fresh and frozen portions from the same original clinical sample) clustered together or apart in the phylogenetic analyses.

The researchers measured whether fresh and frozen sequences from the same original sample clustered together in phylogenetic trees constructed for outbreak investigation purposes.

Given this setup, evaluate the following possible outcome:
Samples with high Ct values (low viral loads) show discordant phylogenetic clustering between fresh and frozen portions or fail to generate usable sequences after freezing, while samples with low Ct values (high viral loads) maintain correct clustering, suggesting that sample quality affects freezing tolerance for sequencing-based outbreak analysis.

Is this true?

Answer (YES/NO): NO